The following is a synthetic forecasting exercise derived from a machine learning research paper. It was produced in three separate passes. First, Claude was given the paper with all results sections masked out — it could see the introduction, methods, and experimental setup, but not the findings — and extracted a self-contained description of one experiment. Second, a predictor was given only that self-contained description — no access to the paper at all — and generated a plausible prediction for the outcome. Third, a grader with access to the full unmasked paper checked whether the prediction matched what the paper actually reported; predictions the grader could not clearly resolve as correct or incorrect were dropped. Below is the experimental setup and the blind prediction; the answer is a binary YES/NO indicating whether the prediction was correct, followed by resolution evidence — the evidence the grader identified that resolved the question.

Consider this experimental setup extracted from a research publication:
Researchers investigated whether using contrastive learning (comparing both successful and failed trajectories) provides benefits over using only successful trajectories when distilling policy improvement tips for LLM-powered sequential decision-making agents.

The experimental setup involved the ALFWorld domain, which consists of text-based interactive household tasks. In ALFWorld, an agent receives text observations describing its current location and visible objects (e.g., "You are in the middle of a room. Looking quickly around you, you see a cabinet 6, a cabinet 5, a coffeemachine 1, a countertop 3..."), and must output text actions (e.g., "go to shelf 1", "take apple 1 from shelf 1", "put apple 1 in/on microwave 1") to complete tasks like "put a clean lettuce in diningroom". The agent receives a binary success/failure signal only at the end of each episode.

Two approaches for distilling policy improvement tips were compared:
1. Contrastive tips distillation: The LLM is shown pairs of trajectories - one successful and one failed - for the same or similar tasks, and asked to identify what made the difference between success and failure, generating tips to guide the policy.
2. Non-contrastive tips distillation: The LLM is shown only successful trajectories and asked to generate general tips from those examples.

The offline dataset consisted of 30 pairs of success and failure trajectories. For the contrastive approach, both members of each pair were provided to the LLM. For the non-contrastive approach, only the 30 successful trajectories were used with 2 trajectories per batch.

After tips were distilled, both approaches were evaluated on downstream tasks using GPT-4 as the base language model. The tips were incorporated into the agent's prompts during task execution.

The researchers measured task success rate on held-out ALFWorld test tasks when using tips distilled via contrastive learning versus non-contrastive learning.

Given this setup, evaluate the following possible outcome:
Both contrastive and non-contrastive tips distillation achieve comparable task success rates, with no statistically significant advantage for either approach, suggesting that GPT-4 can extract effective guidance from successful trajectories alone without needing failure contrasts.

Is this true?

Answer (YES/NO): NO